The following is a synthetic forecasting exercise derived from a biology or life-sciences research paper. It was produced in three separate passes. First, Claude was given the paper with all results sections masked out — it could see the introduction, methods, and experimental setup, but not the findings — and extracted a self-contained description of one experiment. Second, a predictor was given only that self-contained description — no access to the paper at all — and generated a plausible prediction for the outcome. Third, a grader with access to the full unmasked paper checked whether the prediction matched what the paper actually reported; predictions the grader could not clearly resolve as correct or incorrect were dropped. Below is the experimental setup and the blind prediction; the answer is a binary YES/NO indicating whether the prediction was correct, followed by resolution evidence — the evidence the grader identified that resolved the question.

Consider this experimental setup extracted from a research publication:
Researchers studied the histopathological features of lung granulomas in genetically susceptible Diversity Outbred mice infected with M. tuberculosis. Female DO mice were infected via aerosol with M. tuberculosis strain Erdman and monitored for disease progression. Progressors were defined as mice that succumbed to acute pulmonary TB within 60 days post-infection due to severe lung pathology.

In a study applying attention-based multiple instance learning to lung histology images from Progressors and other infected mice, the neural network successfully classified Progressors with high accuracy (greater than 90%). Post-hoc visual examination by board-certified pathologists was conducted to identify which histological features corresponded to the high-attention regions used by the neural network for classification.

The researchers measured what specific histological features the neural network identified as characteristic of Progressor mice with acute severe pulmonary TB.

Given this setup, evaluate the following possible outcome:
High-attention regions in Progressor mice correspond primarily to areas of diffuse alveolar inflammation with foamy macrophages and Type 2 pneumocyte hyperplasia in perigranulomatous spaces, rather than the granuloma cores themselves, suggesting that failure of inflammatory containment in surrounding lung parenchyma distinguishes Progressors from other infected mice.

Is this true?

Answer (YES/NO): NO